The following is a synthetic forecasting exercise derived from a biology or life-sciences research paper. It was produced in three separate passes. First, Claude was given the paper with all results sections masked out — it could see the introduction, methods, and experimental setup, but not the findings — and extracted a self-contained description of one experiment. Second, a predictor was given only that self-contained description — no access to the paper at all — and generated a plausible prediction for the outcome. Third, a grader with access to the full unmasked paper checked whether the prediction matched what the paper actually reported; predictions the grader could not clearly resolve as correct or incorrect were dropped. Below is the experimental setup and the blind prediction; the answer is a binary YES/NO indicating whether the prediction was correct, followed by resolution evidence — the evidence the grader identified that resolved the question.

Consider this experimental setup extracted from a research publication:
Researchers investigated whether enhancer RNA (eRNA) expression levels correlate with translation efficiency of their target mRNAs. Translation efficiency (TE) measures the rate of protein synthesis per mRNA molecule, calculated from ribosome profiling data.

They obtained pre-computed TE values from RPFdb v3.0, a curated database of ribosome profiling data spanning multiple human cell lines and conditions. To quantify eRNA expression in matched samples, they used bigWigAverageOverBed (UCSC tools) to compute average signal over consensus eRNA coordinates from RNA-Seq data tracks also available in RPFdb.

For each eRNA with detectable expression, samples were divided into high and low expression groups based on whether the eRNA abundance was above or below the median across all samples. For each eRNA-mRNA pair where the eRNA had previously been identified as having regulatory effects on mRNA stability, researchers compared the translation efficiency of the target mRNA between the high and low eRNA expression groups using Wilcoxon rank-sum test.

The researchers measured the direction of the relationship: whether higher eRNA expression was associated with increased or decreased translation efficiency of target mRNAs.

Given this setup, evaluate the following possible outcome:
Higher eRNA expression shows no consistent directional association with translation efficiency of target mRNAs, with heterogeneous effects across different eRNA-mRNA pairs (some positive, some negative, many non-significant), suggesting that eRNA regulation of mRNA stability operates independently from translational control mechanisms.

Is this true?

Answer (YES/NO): NO